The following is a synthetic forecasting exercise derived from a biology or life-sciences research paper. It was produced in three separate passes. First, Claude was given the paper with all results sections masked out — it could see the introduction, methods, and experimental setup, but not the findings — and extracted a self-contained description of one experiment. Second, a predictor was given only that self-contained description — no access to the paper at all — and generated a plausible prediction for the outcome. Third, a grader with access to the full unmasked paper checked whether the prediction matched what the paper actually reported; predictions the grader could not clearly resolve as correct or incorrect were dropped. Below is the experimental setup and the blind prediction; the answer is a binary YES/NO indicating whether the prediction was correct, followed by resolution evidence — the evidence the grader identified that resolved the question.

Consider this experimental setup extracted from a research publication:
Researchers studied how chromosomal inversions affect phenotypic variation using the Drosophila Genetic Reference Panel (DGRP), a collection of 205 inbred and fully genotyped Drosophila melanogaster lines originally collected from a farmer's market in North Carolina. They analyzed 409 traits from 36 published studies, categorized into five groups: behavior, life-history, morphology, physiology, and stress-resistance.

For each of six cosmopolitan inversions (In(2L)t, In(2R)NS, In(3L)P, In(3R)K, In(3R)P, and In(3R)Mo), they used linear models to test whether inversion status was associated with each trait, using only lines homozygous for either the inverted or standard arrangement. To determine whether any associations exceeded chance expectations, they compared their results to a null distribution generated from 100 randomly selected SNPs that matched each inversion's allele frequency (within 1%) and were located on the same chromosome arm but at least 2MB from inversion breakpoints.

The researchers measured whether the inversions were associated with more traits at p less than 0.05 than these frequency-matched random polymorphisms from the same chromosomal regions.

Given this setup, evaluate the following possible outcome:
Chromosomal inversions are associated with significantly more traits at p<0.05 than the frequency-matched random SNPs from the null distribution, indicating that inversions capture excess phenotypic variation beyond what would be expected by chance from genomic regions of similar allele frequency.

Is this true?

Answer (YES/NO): YES